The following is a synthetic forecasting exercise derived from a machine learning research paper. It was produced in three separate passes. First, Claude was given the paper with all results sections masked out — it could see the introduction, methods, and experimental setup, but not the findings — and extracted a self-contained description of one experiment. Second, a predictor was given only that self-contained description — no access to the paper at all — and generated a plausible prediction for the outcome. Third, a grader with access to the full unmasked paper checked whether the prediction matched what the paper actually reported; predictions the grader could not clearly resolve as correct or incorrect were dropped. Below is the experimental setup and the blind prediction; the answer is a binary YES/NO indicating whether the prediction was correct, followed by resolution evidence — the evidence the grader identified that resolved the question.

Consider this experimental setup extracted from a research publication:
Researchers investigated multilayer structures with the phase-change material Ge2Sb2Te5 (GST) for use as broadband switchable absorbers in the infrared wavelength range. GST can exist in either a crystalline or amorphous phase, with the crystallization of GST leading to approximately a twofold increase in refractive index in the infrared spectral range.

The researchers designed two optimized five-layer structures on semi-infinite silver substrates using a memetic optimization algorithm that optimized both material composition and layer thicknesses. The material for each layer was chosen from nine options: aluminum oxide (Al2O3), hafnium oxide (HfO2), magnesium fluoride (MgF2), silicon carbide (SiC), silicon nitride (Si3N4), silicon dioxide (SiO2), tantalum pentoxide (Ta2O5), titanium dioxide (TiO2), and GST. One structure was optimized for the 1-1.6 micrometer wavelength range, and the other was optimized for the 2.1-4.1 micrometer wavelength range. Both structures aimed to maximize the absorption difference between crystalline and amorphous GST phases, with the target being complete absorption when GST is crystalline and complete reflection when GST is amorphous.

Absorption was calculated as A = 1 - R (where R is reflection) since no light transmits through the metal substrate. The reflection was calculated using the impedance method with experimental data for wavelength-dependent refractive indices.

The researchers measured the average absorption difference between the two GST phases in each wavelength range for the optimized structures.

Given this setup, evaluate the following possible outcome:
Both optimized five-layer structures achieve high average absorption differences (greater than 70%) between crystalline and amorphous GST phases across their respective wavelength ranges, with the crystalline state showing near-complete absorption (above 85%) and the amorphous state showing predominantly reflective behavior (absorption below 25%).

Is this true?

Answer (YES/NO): NO